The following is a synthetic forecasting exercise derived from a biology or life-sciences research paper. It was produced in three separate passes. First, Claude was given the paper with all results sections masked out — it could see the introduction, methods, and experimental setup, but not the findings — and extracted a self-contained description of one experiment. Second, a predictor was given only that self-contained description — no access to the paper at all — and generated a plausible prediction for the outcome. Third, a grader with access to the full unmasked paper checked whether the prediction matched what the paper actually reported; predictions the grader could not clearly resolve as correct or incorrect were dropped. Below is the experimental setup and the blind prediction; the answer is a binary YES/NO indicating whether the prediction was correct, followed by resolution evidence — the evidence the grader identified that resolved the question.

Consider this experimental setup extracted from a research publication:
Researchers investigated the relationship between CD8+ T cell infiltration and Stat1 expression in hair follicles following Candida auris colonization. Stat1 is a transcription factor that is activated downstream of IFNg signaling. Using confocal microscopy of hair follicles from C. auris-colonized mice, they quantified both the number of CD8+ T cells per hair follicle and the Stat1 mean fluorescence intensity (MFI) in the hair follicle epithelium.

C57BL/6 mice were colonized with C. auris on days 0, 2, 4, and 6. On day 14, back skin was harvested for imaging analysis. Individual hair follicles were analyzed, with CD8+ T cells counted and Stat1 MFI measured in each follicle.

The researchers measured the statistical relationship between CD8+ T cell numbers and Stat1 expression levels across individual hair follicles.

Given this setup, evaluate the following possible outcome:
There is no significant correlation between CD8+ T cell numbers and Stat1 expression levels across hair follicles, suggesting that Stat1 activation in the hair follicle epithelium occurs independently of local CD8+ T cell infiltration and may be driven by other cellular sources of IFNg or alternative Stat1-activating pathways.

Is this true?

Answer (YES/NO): NO